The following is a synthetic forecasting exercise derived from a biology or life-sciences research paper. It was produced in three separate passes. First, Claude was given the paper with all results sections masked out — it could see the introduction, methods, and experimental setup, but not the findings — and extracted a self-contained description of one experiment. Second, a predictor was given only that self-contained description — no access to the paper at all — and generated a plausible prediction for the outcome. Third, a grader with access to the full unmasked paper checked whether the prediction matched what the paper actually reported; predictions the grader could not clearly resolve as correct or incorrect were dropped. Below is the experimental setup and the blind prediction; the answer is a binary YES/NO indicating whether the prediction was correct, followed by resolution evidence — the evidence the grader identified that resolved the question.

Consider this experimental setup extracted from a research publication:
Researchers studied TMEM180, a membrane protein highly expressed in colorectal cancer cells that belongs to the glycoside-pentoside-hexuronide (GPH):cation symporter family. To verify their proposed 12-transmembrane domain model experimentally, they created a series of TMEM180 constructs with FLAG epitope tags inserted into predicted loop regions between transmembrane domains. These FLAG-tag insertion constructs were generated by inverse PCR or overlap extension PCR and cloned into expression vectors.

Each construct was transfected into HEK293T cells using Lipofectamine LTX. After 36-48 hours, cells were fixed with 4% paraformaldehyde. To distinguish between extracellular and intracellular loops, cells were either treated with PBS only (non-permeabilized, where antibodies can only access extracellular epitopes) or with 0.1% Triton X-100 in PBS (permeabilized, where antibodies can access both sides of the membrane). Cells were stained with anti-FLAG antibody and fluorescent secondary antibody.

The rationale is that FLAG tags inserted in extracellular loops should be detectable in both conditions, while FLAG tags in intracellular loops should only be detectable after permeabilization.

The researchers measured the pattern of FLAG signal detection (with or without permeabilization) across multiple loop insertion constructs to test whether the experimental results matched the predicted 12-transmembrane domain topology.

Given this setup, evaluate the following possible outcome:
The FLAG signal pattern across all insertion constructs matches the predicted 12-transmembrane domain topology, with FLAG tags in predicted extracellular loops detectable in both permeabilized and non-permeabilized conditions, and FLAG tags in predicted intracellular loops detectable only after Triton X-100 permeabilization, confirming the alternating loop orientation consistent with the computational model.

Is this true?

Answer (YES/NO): YES